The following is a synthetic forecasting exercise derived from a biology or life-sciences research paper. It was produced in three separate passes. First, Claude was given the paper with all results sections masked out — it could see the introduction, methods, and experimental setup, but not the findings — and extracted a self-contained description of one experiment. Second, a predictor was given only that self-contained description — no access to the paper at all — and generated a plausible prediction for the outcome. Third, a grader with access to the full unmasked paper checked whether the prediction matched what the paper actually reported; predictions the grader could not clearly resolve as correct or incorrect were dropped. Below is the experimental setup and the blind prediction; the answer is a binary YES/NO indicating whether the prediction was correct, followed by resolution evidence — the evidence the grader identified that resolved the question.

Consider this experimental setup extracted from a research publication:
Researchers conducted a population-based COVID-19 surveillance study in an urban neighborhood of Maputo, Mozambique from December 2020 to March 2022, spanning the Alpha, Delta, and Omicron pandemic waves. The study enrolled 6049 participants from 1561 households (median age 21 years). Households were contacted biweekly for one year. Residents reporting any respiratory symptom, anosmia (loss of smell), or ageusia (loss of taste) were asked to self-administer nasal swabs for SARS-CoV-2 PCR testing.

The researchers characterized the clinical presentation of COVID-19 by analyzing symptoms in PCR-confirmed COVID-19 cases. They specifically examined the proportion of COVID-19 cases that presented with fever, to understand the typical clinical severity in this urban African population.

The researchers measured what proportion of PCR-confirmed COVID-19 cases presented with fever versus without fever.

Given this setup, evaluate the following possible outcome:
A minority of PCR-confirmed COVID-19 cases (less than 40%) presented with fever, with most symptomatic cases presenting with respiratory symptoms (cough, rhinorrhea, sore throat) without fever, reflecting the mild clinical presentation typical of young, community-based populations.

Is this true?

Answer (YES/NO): YES